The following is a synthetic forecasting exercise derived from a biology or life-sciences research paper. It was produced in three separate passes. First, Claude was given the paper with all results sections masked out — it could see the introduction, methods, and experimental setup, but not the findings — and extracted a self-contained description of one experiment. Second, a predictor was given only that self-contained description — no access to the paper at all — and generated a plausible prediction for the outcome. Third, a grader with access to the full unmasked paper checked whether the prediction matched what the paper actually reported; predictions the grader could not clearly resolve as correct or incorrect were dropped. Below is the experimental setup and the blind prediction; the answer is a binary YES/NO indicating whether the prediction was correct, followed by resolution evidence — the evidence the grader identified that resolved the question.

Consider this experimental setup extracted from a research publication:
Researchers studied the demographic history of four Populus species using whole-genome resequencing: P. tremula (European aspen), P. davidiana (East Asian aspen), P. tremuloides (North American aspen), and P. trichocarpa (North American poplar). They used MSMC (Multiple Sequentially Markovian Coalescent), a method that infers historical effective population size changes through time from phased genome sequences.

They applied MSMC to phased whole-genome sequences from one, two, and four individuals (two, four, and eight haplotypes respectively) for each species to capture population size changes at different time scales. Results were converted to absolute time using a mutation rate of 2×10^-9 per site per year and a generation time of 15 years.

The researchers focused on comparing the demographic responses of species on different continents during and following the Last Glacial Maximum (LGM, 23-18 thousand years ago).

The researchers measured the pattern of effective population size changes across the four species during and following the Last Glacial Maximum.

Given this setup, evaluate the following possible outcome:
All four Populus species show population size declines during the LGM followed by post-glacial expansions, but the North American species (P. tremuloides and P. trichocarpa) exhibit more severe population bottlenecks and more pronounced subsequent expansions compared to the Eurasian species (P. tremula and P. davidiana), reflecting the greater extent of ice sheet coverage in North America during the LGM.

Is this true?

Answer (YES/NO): NO